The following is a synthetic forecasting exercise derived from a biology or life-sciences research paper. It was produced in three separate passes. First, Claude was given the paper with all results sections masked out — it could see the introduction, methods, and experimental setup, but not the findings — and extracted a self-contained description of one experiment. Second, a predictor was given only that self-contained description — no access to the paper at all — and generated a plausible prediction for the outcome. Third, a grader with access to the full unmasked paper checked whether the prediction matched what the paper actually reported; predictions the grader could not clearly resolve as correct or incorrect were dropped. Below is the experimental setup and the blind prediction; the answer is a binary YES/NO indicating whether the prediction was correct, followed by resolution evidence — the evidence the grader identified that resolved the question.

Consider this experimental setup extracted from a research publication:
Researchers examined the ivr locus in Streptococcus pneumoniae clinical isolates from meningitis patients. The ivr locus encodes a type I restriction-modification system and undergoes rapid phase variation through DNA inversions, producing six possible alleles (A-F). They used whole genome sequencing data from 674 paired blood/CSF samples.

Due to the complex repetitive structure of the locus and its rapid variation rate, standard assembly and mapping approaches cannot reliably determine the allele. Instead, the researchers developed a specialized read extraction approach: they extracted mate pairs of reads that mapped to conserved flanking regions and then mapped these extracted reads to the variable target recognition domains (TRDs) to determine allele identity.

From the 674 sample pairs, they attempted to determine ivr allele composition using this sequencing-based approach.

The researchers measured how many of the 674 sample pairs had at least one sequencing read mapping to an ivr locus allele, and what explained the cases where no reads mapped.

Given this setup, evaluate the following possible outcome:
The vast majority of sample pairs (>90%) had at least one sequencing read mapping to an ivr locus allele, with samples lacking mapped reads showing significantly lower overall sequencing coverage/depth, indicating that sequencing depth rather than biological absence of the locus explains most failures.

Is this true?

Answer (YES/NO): NO